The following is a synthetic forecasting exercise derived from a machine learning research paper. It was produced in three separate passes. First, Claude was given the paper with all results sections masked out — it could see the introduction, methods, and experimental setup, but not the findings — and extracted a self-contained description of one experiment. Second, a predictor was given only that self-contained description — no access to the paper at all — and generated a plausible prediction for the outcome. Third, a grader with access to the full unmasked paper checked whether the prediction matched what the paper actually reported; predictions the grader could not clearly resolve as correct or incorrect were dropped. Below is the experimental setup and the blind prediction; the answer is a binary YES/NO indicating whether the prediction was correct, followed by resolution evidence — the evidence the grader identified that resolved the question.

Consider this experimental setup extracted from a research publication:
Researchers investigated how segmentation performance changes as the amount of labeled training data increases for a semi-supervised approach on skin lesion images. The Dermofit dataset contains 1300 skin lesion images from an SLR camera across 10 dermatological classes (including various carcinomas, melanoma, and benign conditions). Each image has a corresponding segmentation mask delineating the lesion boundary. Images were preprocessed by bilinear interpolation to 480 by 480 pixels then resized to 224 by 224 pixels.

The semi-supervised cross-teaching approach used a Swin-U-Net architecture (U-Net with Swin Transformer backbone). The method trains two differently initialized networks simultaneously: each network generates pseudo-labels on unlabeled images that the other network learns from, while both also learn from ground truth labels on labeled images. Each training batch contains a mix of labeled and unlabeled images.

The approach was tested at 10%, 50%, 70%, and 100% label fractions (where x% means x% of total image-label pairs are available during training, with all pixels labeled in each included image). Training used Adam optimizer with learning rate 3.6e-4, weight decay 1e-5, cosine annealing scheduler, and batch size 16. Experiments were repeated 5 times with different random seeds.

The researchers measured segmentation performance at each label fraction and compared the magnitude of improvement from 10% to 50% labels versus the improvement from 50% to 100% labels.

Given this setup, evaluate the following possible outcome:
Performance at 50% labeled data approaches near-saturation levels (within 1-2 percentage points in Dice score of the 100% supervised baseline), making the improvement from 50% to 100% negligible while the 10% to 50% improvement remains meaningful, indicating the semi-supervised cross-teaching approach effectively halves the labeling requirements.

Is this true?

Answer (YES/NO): NO